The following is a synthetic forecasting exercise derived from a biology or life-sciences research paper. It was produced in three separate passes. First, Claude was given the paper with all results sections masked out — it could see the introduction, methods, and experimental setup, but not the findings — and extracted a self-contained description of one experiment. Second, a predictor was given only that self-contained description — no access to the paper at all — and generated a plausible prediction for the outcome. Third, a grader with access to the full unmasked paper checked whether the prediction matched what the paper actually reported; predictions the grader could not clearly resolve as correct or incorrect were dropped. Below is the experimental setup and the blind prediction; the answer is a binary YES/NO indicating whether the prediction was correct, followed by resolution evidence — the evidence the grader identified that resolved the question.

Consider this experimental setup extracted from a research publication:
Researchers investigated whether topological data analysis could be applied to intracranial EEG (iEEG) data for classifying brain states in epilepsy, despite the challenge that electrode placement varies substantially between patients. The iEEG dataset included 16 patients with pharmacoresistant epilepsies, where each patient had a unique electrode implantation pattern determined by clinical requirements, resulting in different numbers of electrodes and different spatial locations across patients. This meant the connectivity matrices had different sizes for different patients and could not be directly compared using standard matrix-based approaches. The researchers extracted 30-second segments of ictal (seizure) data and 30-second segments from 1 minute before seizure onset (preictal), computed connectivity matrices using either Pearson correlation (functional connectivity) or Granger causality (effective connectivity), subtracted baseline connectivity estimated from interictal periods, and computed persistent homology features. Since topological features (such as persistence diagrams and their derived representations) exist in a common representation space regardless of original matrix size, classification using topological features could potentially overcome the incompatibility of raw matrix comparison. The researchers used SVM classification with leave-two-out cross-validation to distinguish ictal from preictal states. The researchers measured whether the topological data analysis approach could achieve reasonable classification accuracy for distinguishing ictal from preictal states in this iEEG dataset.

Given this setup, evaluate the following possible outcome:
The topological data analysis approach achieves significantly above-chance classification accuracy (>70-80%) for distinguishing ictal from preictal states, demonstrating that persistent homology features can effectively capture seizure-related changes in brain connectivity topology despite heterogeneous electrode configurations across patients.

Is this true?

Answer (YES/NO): YES